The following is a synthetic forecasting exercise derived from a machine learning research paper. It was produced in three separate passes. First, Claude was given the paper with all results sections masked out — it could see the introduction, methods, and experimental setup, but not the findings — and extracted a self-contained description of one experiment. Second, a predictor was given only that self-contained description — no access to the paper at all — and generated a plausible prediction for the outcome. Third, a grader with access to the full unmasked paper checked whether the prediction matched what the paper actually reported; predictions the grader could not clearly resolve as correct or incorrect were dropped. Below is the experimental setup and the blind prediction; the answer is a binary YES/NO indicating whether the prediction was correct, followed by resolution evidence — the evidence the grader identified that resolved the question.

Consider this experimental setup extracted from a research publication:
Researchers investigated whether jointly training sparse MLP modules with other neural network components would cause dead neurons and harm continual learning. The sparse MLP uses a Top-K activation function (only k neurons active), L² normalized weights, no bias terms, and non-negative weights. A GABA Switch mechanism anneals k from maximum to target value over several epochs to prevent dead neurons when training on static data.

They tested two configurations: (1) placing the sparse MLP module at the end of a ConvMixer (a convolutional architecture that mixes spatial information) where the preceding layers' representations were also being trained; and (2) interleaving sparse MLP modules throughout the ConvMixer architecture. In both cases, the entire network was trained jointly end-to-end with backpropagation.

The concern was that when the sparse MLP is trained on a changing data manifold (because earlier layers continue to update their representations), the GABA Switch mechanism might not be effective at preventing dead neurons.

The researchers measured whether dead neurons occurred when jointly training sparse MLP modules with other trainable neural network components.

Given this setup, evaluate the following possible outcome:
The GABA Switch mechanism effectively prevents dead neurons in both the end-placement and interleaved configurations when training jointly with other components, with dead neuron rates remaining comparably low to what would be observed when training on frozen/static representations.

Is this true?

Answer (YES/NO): NO